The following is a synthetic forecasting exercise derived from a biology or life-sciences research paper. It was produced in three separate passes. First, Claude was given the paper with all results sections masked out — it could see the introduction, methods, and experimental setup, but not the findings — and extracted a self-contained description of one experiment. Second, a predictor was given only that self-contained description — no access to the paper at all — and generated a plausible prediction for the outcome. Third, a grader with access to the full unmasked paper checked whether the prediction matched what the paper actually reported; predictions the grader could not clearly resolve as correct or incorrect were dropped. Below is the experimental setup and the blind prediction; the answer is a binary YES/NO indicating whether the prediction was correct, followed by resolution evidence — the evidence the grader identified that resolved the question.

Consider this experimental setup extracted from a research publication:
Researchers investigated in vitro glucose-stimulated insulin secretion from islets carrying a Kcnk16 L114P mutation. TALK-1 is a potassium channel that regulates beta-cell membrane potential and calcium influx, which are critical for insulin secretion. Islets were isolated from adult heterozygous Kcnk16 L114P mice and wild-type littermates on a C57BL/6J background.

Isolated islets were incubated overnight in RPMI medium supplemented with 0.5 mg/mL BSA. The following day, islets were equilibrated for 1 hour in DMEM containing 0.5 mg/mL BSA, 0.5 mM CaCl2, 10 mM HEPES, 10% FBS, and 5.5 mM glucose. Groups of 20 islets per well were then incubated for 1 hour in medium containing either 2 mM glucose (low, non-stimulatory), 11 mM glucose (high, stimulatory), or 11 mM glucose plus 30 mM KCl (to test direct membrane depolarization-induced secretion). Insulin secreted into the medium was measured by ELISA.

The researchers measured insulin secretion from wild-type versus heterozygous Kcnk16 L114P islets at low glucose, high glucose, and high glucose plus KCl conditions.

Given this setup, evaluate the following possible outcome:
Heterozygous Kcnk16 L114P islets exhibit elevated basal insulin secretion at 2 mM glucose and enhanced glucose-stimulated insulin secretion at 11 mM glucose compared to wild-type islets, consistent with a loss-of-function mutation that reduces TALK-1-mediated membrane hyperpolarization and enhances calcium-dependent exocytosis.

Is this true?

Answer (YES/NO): NO